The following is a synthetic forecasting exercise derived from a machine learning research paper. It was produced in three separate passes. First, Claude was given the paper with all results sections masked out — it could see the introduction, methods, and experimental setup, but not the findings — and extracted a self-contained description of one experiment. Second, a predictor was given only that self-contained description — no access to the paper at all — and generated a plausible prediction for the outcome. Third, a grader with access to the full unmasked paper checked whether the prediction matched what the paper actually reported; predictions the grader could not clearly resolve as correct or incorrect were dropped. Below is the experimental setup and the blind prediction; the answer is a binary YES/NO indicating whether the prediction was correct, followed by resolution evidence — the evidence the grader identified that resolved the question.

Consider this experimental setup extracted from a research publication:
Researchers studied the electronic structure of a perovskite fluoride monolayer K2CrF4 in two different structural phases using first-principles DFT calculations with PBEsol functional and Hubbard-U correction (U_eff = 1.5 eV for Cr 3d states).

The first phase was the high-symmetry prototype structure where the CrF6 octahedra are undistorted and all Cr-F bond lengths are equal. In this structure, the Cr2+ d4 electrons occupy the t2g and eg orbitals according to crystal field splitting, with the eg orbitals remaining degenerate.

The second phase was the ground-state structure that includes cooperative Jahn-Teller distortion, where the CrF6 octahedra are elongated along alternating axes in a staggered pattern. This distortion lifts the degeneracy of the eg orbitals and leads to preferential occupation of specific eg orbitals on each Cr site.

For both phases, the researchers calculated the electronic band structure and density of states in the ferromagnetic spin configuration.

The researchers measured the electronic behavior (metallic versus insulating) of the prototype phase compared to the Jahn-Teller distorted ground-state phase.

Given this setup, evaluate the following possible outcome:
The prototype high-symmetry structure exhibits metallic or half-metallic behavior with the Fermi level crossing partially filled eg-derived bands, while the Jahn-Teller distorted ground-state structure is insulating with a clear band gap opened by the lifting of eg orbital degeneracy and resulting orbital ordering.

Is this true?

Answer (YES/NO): YES